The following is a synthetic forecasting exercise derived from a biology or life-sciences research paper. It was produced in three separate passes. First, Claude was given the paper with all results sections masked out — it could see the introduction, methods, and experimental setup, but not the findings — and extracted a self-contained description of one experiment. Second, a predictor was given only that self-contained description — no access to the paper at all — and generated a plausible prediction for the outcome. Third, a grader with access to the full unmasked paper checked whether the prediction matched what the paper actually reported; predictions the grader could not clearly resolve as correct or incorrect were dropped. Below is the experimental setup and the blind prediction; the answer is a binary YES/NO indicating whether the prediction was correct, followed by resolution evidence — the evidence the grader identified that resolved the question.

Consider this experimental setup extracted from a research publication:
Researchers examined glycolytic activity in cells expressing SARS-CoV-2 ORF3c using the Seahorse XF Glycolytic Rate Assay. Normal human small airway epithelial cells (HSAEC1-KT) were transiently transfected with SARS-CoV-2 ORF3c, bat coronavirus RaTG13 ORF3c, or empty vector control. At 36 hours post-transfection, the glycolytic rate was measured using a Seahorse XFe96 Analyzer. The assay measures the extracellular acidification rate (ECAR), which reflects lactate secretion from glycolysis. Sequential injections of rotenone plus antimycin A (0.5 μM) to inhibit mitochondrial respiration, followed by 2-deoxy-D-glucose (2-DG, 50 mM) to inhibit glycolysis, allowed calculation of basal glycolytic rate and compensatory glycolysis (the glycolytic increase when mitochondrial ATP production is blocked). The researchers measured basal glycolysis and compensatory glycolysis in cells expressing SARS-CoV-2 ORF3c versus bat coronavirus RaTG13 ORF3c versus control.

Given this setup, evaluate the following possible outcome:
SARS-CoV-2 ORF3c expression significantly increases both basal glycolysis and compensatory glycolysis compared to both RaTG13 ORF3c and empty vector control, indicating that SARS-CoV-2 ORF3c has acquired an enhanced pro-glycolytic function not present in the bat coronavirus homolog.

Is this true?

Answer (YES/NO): NO